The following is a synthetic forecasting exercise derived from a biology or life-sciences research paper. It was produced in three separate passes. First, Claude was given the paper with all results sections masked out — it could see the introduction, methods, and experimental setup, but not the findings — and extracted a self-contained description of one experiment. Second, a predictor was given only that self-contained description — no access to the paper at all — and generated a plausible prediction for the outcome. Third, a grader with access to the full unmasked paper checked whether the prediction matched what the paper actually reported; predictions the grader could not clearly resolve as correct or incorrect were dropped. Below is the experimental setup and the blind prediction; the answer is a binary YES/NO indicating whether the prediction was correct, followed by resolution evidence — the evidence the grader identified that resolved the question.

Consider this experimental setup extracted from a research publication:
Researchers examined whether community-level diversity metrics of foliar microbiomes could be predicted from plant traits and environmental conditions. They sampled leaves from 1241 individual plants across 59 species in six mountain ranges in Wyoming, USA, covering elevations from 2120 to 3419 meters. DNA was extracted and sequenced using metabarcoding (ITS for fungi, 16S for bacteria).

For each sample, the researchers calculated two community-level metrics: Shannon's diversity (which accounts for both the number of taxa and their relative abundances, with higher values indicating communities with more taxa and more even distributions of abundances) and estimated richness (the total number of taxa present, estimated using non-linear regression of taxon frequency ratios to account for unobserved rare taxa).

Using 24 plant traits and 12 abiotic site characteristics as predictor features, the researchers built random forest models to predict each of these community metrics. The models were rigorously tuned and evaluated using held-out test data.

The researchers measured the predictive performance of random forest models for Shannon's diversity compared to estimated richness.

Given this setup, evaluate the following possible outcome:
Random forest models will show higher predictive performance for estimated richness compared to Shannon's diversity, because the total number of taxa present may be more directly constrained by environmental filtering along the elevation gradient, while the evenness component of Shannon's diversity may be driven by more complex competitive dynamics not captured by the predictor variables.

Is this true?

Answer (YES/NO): NO